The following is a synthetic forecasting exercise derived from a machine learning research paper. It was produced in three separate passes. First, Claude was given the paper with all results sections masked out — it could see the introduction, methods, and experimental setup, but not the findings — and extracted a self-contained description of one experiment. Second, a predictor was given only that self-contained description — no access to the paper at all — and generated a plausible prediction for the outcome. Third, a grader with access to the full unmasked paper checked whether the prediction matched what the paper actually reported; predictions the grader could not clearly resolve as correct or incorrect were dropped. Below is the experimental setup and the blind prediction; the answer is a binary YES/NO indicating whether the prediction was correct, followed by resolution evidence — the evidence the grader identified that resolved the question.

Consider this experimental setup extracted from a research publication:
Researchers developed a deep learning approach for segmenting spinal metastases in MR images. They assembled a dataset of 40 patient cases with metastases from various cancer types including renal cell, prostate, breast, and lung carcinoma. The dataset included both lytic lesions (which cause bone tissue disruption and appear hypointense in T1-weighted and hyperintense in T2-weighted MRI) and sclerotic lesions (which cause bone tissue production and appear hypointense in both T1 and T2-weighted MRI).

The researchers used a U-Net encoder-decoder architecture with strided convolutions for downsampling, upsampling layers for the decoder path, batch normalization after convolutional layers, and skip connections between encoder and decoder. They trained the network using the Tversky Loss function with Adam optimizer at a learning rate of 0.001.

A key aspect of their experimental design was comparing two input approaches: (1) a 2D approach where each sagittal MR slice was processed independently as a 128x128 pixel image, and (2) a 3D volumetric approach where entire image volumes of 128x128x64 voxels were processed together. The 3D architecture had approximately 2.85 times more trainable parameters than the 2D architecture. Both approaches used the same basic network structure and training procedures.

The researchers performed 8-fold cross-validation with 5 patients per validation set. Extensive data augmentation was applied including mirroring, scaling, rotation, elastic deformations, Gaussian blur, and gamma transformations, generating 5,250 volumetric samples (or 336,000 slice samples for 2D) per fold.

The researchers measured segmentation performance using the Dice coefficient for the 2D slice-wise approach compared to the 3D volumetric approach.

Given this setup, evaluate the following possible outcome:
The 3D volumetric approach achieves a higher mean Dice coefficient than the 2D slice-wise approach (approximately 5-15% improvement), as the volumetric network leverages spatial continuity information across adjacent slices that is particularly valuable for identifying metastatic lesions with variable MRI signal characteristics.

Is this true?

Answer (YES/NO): NO